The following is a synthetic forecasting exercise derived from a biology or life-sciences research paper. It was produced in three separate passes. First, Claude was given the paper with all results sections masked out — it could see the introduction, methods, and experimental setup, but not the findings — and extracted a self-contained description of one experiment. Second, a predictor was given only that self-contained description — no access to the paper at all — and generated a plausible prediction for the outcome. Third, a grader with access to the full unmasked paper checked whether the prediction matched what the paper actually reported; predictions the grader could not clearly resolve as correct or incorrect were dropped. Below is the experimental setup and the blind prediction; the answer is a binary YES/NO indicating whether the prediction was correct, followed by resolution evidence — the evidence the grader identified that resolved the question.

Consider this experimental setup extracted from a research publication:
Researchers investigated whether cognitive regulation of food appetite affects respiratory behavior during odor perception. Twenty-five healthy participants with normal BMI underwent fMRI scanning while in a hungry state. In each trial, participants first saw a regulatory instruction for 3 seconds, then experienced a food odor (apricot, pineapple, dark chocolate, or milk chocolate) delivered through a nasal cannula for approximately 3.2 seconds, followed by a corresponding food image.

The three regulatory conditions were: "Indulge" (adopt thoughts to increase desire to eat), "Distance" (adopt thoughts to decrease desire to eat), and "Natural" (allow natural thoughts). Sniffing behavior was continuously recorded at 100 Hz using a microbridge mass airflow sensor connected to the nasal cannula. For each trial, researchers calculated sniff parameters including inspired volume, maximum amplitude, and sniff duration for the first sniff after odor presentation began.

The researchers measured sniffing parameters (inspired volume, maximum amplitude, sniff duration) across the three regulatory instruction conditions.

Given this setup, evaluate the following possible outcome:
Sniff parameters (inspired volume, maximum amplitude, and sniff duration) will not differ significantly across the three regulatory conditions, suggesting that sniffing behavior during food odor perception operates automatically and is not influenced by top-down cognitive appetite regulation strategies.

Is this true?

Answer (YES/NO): NO